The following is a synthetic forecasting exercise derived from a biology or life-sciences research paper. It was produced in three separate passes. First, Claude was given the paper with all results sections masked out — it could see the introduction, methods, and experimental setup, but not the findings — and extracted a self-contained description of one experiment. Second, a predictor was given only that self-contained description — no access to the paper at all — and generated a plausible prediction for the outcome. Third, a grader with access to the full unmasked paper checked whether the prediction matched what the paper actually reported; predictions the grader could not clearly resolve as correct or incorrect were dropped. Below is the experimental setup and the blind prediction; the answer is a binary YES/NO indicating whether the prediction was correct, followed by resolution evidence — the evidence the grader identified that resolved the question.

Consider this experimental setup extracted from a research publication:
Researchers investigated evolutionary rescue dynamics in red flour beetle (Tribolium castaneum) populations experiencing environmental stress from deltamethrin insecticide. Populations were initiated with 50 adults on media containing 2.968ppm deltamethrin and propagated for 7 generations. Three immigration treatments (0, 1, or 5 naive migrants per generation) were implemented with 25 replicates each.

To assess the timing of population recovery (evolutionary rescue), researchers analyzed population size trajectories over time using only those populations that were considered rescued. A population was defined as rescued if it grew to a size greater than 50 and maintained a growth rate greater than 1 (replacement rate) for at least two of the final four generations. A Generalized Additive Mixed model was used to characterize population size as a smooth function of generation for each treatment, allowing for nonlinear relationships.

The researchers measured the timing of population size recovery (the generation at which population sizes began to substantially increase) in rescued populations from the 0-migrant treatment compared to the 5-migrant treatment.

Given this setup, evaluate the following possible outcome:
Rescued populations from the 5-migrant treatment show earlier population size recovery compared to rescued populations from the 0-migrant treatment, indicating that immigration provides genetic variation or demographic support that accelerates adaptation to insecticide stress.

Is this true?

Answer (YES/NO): NO